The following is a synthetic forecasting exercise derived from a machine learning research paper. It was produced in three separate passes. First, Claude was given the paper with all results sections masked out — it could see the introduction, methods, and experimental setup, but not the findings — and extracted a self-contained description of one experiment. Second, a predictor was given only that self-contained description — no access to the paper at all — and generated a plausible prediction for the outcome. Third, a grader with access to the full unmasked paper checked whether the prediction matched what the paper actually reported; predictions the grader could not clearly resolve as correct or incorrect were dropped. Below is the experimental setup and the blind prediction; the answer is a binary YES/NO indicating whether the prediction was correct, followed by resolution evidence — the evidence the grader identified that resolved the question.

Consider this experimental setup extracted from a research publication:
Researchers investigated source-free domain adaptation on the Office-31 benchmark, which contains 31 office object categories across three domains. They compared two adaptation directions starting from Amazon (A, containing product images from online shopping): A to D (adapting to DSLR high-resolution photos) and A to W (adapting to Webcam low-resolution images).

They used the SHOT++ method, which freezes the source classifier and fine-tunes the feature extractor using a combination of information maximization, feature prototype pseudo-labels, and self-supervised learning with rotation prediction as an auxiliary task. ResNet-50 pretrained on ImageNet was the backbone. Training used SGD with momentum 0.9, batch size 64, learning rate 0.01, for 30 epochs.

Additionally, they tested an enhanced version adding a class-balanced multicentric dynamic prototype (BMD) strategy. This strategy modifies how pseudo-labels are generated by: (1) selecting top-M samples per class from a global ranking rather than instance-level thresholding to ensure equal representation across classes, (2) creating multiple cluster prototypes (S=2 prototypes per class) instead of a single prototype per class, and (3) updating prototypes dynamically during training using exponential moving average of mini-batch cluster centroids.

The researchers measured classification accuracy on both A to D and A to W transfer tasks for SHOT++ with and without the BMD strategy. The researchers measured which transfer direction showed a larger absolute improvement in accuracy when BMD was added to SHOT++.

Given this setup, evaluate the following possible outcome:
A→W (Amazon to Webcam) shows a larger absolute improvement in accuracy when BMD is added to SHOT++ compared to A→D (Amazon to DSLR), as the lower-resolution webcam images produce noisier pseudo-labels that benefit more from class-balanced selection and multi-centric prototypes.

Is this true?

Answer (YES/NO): YES